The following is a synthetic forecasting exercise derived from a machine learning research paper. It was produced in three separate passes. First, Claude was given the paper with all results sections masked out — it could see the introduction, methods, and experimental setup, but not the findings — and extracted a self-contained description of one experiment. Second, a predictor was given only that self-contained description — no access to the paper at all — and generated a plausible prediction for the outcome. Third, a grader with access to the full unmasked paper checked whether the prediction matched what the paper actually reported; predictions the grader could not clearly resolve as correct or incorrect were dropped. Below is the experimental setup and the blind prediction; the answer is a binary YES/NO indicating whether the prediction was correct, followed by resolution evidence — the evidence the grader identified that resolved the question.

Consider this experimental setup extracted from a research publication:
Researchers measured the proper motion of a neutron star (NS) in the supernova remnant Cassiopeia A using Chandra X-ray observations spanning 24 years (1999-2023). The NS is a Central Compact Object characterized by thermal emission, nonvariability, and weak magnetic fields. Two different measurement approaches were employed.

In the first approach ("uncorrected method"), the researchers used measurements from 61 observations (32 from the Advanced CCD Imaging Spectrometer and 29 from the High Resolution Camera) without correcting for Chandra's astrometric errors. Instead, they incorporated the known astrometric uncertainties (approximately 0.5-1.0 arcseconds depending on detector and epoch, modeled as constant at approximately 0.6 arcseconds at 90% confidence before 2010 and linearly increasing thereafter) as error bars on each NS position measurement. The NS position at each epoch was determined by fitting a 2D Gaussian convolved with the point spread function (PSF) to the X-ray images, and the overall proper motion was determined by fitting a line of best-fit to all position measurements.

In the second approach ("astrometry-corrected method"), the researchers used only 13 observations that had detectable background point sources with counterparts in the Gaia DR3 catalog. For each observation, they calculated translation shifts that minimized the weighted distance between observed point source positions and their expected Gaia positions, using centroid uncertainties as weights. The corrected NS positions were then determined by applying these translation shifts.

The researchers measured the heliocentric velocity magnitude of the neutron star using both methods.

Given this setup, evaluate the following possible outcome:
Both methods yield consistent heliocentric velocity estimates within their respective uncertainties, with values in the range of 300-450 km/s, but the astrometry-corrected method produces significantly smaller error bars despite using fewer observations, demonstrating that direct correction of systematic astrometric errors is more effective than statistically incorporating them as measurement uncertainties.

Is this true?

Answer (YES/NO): NO